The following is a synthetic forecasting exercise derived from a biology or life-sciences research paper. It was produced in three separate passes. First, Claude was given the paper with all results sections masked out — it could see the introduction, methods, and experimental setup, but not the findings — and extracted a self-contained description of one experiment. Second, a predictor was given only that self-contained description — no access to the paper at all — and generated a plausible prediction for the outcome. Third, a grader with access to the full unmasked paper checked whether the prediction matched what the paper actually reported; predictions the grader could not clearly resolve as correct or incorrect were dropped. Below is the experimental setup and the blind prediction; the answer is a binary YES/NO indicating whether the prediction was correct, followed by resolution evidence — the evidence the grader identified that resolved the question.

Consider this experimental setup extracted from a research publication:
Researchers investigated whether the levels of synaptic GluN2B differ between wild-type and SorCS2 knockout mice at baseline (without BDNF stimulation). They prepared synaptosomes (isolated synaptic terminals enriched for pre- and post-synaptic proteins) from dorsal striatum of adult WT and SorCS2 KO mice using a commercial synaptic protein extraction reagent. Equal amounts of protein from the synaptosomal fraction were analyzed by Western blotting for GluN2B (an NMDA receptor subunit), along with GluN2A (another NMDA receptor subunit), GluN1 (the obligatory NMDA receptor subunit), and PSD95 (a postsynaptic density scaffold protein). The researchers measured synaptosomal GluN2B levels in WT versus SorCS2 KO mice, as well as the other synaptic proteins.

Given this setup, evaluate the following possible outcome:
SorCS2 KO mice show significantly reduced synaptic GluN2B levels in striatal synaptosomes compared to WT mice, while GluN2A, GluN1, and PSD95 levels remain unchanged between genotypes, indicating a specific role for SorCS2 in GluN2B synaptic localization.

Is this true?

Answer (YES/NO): NO